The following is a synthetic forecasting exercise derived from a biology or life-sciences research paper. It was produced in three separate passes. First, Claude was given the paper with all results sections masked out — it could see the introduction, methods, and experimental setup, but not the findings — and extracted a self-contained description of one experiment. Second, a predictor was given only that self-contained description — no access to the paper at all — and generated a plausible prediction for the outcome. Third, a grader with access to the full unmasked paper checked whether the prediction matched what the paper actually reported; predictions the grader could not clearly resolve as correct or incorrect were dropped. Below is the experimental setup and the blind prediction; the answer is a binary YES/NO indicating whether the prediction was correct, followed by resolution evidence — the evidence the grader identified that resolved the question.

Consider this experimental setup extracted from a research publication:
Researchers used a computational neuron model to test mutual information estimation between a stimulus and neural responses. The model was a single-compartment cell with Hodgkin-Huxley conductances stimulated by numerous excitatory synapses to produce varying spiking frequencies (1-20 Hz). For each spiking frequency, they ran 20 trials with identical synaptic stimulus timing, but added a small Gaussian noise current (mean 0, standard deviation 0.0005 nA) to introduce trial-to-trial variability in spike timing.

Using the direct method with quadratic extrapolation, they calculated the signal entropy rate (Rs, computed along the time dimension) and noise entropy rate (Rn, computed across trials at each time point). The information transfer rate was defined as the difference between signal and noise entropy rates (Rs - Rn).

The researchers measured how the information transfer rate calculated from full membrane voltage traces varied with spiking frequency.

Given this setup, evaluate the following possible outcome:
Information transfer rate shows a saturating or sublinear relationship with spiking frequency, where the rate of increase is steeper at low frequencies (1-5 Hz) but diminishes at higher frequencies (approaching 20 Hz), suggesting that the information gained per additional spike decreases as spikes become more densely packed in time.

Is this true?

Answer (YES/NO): NO